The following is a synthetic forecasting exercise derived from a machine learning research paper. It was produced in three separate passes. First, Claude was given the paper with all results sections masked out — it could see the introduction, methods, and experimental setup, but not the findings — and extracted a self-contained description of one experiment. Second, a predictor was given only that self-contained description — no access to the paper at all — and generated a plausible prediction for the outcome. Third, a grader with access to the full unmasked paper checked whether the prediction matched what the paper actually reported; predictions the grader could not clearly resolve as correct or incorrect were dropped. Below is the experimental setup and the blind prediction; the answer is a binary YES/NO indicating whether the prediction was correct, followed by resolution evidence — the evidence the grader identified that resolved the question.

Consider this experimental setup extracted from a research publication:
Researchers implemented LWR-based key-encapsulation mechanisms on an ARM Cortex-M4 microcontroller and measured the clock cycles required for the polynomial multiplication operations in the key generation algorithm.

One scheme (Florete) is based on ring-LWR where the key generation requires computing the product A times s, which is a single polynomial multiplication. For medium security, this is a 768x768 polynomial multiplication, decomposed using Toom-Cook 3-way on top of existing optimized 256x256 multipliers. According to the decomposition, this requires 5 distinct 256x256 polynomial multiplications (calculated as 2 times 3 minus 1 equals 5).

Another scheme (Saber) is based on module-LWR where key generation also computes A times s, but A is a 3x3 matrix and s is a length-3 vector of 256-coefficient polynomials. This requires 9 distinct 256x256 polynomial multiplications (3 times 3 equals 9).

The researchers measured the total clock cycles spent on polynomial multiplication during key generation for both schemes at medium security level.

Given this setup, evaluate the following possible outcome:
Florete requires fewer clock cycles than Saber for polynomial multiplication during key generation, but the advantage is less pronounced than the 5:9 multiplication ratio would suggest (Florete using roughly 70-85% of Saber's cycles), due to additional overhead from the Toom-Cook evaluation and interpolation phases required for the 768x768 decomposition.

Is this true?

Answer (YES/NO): NO